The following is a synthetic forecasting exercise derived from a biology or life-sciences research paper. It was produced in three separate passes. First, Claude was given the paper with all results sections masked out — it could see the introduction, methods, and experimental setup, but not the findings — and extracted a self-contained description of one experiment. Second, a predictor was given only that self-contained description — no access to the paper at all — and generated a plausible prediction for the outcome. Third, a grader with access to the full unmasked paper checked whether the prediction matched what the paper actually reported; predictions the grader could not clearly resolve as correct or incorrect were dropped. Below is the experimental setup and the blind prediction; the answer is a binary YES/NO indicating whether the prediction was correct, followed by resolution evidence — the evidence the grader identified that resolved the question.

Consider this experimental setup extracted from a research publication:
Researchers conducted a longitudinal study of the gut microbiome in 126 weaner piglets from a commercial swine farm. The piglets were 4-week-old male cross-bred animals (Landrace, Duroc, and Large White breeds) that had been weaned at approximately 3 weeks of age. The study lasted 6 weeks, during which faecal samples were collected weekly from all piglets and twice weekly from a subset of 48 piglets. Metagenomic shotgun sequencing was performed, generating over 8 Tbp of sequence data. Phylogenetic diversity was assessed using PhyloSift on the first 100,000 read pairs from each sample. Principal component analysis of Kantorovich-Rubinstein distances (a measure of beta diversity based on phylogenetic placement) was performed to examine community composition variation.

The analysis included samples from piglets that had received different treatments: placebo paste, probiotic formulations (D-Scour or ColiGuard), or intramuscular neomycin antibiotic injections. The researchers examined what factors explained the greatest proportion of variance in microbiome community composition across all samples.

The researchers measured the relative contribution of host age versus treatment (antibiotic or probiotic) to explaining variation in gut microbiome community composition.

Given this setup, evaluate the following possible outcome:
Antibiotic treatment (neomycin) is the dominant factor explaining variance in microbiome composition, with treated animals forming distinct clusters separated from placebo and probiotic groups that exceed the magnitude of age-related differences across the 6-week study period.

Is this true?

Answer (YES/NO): NO